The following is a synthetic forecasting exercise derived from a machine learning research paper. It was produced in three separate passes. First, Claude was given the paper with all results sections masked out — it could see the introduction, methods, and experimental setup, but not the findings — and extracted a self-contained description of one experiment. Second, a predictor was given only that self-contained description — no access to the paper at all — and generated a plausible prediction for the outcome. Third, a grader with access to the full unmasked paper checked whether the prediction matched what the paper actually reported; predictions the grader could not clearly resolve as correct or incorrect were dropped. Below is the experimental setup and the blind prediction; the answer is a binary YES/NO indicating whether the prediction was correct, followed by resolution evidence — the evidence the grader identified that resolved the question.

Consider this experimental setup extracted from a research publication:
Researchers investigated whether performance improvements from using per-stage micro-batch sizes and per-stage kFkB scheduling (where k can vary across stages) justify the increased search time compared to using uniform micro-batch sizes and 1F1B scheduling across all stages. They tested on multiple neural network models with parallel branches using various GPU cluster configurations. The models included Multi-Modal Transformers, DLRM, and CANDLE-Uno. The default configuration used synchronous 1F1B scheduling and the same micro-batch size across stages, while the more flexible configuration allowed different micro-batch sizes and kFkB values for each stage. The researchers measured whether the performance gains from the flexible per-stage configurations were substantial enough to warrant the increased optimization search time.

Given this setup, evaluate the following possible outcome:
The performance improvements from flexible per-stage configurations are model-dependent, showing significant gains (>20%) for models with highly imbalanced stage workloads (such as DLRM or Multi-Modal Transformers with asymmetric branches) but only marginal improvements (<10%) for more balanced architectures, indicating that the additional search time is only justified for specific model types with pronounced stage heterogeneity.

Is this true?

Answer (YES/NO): NO